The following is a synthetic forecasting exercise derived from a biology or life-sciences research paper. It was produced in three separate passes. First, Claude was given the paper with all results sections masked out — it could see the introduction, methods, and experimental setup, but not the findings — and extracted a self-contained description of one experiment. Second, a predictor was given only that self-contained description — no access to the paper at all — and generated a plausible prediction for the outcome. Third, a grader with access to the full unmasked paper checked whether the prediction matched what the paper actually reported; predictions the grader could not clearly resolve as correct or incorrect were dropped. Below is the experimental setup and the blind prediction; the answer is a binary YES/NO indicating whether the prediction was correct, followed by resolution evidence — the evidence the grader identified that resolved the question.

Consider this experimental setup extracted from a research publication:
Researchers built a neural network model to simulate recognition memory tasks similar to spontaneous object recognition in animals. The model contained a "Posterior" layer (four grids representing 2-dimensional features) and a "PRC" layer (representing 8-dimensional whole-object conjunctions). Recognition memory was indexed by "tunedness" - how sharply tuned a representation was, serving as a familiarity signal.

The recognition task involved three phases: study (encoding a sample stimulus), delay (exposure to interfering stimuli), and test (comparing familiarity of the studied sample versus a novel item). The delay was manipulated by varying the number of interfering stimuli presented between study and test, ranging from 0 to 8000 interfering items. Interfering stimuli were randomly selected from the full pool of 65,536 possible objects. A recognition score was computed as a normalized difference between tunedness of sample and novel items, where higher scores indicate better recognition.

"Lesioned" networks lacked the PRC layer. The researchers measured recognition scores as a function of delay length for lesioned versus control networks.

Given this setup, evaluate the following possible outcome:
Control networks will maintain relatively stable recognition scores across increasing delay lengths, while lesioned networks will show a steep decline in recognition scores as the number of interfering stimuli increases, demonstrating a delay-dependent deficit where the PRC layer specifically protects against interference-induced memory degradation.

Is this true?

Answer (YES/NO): YES